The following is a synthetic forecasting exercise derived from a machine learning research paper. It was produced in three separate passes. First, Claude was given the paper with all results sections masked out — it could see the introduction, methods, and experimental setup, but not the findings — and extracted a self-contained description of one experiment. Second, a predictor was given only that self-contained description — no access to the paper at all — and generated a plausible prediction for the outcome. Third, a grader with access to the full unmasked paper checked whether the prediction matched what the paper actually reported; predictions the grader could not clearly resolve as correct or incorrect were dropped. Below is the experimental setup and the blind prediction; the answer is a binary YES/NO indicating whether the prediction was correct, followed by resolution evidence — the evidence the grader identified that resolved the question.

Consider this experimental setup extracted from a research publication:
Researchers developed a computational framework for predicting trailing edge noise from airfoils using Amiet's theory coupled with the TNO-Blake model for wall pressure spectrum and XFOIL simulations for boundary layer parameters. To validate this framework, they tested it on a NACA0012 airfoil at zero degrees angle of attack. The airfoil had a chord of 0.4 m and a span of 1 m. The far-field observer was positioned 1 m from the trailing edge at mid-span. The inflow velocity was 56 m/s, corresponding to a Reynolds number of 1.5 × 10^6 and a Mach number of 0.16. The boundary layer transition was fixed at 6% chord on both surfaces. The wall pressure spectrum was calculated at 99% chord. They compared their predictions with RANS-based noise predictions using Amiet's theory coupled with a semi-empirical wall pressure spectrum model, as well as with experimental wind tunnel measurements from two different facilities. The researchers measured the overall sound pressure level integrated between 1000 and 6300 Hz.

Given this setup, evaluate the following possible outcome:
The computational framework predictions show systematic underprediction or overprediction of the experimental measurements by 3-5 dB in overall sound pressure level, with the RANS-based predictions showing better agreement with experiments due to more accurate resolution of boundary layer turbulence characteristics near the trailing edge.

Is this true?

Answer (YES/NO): NO